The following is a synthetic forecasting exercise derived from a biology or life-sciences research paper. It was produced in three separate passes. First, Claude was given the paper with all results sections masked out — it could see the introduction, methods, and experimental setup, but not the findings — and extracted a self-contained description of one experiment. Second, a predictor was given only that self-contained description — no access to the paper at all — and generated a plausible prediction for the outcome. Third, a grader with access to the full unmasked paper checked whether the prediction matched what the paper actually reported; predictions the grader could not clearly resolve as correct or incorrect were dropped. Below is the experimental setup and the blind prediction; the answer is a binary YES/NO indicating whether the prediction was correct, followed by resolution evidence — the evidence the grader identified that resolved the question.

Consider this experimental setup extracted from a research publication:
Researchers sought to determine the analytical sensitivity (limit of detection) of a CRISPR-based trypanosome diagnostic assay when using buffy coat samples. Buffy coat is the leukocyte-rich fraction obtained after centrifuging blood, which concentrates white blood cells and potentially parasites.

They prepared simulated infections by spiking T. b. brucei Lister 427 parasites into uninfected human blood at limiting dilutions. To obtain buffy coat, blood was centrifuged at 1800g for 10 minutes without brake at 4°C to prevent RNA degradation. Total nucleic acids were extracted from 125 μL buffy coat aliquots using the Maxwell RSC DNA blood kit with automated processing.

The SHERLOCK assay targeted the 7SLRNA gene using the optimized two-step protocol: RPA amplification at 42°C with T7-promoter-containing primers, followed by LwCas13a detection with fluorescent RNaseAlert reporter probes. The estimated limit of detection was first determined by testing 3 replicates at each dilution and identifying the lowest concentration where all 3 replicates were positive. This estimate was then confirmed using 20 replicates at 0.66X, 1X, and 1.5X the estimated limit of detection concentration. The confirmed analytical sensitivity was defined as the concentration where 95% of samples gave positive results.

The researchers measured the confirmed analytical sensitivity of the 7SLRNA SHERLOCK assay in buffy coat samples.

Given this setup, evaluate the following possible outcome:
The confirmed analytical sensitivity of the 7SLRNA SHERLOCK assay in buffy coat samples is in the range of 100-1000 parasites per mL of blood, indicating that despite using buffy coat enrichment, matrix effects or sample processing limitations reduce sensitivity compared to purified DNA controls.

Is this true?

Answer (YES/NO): YES